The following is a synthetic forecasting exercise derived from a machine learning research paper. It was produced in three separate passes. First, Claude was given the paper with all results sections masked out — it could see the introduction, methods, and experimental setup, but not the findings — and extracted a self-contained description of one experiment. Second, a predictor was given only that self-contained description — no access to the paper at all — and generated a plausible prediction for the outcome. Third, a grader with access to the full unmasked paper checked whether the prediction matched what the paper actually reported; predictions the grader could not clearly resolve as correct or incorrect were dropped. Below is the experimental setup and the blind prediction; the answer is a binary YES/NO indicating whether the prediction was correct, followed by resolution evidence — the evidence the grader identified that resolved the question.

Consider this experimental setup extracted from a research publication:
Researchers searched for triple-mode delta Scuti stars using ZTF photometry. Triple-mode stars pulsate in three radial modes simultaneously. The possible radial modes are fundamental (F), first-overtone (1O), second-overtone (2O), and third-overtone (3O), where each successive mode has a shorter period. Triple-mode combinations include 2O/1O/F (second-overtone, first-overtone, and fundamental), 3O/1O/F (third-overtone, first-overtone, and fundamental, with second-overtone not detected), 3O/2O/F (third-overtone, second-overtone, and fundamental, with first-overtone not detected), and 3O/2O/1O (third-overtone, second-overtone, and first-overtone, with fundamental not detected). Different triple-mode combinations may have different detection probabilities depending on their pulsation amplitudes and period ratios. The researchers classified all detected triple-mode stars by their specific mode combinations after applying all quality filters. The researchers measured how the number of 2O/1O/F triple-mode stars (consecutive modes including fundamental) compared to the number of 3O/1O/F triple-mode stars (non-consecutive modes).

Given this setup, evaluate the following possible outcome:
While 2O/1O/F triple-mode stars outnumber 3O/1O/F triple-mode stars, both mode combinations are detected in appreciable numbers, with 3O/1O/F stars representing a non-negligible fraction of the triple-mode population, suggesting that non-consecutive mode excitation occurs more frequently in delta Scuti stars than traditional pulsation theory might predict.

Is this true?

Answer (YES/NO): YES